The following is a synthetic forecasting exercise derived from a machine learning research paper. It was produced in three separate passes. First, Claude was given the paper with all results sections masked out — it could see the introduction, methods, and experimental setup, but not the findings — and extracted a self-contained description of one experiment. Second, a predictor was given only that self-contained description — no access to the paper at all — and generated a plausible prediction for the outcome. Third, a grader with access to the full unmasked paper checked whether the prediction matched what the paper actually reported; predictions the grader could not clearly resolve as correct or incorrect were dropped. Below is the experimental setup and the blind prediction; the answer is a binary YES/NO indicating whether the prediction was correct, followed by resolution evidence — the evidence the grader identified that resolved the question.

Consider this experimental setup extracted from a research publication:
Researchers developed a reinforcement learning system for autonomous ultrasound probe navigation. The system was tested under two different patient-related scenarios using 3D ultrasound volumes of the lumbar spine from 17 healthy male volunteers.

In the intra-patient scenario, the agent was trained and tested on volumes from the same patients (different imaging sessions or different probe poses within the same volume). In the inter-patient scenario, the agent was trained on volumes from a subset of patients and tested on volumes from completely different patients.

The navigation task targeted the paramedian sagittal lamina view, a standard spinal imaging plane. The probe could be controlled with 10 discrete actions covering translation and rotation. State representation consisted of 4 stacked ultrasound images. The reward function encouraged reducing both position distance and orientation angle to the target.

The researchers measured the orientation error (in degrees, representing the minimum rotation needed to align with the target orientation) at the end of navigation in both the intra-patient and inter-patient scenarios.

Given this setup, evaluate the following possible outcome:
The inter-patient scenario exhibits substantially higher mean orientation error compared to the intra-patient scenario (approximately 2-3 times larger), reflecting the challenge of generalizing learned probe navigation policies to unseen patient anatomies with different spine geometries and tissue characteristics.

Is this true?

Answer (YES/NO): NO